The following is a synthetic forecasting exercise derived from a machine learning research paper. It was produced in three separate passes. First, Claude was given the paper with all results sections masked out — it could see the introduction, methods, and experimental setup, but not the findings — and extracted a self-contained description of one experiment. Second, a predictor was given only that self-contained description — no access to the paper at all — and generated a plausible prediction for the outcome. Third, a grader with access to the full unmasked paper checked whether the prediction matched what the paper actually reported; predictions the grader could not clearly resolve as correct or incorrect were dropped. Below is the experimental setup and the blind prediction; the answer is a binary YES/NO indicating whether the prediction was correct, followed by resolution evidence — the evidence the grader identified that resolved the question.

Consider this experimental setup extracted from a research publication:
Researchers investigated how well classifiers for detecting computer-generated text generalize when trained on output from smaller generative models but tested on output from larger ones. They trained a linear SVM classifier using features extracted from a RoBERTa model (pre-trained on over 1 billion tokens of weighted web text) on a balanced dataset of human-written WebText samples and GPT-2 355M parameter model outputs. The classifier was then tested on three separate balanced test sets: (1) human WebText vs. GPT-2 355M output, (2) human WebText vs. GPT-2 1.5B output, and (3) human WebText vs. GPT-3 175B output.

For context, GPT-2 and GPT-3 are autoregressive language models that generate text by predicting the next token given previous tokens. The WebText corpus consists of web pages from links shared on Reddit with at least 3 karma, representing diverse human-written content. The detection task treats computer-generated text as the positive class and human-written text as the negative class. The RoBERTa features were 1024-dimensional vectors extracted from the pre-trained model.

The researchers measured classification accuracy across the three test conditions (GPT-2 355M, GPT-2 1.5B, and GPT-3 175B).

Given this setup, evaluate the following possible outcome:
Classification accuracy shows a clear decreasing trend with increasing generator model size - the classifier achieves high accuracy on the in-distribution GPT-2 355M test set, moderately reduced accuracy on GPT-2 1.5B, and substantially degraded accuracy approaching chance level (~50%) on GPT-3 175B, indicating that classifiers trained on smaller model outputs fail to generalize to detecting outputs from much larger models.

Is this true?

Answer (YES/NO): YES